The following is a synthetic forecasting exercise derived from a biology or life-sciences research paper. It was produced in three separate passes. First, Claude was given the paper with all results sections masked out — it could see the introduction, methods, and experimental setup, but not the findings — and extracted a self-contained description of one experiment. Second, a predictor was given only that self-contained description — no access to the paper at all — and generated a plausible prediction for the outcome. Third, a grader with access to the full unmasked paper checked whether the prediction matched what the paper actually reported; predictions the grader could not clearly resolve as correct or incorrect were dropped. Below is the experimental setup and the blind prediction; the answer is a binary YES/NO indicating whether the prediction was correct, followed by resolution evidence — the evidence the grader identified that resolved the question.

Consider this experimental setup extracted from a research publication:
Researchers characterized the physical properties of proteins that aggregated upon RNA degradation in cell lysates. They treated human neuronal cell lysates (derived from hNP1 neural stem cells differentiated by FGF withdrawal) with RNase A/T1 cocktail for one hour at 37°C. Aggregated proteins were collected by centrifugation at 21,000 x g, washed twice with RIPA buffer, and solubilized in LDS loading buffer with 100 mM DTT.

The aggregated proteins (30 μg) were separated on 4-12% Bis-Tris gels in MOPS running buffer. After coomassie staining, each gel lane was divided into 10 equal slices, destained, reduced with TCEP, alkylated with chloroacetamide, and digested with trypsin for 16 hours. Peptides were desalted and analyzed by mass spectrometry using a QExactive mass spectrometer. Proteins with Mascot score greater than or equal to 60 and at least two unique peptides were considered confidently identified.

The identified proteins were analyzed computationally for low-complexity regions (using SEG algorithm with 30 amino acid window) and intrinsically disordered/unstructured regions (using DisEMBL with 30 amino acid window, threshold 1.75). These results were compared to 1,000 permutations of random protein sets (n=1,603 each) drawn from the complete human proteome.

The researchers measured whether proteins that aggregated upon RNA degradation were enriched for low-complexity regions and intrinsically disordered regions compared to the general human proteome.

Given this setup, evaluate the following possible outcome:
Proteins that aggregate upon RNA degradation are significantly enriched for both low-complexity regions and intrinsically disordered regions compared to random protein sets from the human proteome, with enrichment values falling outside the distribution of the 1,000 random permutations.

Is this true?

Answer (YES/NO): NO